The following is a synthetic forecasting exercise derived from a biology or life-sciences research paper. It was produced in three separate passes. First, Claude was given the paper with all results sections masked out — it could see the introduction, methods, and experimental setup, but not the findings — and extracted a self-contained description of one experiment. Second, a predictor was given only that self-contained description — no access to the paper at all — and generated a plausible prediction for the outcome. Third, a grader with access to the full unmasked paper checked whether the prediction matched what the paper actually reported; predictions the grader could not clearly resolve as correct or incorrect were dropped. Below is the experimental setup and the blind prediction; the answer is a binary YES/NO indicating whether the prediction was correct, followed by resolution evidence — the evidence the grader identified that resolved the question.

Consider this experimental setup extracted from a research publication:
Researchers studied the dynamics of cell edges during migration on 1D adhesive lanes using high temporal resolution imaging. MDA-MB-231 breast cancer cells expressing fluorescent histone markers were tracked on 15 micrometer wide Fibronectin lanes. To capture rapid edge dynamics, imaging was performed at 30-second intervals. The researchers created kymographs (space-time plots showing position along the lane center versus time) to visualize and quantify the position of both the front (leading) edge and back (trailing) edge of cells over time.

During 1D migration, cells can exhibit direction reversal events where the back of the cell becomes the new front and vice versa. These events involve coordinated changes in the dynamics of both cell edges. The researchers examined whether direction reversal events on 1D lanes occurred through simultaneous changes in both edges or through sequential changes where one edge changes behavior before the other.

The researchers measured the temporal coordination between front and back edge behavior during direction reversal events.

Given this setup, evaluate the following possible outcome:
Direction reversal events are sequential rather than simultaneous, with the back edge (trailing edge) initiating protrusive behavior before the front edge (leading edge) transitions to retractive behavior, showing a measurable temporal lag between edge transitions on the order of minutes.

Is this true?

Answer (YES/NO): YES